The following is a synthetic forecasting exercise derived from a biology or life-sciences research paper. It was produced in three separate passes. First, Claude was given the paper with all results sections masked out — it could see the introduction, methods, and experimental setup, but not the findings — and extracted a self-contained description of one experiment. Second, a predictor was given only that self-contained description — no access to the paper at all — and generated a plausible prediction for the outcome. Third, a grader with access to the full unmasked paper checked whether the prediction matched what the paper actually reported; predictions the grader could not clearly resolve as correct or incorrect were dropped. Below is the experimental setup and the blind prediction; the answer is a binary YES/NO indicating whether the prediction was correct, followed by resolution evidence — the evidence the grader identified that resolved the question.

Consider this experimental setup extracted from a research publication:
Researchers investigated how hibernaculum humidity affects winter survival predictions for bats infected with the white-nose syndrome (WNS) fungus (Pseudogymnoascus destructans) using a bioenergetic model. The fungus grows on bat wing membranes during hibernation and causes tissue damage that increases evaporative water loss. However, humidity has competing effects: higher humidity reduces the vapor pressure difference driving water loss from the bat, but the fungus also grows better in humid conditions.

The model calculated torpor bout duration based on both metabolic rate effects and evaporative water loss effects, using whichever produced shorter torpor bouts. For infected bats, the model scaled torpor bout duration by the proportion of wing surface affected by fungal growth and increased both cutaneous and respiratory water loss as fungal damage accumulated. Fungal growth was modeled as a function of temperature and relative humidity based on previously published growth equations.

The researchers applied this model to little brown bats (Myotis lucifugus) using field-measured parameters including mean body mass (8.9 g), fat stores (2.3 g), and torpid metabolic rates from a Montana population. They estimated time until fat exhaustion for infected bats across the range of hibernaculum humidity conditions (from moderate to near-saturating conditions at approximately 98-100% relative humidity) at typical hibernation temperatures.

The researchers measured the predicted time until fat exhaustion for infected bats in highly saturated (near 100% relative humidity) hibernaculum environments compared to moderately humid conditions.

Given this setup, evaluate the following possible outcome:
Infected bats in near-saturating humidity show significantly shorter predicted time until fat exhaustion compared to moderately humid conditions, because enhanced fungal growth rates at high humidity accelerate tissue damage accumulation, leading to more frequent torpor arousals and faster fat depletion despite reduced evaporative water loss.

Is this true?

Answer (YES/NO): YES